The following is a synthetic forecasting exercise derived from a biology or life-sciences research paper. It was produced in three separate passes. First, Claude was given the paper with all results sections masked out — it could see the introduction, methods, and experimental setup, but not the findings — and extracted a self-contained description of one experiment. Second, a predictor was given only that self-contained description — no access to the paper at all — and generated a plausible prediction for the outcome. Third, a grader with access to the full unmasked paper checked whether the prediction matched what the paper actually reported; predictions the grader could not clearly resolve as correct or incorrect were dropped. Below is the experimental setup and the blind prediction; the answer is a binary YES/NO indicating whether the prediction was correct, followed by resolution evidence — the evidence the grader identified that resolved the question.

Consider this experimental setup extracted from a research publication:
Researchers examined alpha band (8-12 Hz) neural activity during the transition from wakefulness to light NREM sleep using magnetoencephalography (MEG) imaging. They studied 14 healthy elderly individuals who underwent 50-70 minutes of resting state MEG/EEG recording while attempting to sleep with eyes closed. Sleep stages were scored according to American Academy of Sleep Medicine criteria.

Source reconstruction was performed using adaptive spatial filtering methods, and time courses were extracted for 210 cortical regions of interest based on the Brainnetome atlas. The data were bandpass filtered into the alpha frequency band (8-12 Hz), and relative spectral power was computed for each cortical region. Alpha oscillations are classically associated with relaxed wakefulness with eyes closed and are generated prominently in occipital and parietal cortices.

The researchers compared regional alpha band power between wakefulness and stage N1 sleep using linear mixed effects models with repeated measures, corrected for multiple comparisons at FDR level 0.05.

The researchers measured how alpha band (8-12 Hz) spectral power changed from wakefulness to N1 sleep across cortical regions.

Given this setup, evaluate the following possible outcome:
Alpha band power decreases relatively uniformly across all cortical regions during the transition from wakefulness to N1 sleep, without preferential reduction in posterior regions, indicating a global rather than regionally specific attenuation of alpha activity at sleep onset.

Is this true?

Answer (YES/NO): NO